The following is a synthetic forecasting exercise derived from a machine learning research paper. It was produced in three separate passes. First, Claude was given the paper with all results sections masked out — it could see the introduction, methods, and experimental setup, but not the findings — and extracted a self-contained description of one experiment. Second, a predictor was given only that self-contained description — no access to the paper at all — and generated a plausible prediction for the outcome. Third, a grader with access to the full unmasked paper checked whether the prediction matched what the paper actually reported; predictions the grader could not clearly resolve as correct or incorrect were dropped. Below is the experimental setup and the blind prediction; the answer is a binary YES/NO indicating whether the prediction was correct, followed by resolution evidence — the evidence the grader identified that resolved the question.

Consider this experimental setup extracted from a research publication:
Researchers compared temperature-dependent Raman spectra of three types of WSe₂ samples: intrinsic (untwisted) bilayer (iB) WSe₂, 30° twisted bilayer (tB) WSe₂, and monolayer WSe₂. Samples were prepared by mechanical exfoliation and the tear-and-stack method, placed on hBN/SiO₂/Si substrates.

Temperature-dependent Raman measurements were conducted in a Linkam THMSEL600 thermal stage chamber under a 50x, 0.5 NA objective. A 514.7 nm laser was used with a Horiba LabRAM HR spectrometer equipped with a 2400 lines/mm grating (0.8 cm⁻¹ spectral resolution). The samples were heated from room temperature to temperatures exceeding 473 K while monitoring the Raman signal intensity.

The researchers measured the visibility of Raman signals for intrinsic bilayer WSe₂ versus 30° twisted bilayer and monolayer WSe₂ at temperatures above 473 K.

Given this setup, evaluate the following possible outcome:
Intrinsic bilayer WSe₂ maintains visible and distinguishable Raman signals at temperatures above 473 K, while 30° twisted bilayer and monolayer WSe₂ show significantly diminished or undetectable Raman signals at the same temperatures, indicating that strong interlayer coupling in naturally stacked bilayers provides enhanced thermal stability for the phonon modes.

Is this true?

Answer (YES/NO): NO